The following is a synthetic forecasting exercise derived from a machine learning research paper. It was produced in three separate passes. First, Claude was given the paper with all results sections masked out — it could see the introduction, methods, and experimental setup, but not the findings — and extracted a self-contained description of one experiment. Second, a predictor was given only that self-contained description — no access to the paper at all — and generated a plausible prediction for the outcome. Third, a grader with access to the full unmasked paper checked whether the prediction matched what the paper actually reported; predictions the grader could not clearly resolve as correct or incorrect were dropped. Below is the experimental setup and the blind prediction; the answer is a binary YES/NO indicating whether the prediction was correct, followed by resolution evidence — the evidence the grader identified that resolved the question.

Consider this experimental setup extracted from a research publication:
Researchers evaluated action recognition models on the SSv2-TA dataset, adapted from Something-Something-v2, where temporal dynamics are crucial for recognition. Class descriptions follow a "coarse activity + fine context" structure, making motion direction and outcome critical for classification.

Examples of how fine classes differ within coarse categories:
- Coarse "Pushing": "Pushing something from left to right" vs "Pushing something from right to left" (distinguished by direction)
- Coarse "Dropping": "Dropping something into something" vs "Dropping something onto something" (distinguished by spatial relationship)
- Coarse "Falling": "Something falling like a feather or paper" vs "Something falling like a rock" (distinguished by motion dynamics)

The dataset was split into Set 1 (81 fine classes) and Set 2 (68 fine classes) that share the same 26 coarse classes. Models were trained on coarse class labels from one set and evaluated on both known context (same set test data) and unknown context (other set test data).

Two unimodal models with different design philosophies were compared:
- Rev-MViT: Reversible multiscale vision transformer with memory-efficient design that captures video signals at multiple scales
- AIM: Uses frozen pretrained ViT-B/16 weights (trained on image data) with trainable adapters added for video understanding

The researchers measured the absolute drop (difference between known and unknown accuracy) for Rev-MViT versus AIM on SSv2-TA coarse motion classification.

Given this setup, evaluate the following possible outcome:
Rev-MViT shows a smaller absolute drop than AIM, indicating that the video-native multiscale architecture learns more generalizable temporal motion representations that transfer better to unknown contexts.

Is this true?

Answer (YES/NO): YES